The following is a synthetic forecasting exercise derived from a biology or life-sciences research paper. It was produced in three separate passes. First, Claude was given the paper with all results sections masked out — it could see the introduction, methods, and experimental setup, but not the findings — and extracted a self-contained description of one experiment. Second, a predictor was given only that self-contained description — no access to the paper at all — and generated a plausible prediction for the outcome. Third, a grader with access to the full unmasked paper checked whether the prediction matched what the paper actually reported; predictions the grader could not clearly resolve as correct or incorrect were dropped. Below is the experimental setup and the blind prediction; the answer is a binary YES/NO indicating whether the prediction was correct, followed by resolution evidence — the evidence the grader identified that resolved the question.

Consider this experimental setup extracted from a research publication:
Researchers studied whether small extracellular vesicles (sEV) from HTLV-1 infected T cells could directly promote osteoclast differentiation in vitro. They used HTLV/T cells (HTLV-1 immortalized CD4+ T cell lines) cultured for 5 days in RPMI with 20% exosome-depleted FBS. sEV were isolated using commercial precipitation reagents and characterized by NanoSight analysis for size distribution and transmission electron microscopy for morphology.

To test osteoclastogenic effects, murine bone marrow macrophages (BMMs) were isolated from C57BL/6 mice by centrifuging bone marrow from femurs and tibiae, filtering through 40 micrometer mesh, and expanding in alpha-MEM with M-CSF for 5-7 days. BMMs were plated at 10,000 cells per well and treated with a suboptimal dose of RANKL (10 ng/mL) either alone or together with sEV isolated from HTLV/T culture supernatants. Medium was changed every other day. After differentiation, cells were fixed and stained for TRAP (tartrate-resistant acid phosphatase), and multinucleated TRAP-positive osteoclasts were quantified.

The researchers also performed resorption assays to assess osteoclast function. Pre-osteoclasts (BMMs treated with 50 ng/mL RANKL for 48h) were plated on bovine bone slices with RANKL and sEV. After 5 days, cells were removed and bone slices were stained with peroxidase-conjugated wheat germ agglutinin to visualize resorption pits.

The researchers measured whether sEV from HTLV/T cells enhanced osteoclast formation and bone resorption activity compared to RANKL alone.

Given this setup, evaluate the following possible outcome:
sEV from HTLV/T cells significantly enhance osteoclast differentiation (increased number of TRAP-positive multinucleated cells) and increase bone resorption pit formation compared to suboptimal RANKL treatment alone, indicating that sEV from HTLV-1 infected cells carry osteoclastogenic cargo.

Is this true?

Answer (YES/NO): YES